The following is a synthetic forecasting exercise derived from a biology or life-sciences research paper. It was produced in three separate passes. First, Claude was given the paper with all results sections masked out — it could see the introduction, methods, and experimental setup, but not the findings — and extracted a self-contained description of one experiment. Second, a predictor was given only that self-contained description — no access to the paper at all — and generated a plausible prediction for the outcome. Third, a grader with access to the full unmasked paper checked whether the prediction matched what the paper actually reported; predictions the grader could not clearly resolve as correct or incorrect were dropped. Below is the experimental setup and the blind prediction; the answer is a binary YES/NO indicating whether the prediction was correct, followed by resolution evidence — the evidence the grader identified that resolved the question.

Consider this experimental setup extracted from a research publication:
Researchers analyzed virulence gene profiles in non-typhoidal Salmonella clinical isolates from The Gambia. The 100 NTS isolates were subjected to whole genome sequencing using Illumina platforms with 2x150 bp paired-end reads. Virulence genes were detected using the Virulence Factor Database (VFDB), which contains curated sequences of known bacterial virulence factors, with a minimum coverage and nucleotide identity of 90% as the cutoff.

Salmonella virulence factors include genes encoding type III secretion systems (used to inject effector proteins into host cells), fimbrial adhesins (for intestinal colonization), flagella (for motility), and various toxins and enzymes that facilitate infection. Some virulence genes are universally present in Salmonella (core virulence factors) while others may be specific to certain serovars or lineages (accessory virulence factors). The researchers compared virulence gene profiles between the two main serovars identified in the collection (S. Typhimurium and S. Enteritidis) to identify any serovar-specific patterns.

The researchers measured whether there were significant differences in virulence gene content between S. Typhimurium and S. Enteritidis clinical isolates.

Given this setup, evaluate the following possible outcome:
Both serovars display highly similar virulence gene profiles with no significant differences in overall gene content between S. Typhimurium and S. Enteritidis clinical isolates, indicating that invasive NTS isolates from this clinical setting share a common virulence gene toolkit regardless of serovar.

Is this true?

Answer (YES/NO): NO